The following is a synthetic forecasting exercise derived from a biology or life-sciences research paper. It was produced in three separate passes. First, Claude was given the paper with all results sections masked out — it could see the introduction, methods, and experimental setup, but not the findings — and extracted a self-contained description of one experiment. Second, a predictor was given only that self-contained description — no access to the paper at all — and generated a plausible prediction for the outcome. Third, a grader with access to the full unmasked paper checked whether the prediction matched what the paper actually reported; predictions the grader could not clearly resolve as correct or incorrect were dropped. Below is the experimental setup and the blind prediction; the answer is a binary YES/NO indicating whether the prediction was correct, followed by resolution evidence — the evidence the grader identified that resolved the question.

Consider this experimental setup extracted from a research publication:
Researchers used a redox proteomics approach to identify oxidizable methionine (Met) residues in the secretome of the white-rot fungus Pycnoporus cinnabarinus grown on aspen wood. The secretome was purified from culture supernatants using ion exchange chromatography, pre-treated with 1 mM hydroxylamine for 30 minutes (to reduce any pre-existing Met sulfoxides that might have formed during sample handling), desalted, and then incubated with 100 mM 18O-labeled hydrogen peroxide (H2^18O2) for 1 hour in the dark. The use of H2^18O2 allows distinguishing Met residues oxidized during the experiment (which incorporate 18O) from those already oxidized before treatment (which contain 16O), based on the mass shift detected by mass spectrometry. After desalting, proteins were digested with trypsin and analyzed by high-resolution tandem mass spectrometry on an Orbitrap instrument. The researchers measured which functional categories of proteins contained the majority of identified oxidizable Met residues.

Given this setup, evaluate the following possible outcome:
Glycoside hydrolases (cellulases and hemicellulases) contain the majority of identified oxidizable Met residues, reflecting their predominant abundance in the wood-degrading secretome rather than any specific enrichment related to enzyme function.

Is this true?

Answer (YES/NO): NO